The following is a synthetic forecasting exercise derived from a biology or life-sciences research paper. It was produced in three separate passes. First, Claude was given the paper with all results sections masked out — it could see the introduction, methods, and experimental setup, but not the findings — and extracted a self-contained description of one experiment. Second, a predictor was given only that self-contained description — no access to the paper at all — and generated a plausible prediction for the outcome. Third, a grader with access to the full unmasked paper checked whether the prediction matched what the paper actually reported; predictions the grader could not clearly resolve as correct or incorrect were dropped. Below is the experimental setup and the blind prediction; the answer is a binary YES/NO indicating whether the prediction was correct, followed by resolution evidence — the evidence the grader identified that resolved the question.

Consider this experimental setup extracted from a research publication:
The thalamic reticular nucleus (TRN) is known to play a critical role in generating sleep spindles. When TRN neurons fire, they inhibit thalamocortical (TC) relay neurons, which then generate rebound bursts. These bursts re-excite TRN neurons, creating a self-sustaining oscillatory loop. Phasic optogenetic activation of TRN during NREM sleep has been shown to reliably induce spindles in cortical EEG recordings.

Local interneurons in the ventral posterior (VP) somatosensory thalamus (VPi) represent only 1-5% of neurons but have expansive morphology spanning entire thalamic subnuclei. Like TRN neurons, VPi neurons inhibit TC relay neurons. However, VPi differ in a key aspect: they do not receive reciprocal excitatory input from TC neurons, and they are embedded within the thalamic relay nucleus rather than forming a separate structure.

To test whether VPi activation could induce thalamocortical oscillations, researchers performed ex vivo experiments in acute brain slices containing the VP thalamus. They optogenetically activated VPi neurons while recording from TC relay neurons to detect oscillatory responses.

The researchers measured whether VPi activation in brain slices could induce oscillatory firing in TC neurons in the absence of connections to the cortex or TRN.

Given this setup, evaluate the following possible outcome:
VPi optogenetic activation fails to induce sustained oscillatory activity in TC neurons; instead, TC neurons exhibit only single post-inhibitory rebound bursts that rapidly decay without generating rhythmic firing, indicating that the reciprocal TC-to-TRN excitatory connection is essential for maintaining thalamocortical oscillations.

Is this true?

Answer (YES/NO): NO